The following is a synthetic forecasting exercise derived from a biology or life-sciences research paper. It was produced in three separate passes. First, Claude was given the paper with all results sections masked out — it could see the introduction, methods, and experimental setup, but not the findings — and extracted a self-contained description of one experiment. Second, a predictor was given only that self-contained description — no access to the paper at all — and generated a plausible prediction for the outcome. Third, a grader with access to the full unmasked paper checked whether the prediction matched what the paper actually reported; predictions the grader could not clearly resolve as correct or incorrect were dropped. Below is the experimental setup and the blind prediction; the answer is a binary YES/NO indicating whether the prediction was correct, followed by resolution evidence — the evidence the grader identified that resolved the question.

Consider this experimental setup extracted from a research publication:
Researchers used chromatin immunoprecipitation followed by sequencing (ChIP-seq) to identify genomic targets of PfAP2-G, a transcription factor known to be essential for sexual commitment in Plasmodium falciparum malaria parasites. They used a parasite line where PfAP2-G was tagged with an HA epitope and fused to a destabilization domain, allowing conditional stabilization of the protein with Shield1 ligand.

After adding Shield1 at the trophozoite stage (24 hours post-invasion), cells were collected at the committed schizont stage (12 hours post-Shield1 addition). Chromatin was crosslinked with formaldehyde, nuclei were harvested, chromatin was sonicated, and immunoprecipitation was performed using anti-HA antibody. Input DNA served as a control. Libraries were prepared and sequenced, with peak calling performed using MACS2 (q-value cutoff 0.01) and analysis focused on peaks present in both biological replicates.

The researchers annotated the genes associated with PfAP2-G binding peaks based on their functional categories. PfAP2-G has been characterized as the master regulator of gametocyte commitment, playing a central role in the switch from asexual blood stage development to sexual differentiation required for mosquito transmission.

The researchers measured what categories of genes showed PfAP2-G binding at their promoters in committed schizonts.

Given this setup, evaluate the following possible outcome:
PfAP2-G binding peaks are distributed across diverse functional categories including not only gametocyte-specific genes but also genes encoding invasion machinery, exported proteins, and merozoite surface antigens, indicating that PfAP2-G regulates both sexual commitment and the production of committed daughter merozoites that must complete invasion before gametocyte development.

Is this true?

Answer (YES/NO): YES